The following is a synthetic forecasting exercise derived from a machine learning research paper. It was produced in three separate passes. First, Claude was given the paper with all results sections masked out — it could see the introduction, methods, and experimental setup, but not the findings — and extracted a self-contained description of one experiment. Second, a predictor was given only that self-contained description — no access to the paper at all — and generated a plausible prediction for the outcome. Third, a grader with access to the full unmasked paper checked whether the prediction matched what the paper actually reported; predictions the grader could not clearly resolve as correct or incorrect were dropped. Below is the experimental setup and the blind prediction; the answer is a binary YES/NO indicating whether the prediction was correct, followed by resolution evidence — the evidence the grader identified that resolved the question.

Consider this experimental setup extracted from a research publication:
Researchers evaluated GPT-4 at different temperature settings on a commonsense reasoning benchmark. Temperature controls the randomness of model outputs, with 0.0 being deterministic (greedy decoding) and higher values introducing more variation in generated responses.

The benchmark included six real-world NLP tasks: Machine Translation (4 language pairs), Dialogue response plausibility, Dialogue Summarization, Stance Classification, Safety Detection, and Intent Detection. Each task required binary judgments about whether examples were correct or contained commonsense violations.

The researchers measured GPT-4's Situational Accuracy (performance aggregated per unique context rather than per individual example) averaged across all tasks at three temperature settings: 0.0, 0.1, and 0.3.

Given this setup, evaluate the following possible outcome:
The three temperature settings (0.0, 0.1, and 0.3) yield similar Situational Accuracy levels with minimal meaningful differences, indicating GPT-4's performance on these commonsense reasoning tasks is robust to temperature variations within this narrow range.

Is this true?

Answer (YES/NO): YES